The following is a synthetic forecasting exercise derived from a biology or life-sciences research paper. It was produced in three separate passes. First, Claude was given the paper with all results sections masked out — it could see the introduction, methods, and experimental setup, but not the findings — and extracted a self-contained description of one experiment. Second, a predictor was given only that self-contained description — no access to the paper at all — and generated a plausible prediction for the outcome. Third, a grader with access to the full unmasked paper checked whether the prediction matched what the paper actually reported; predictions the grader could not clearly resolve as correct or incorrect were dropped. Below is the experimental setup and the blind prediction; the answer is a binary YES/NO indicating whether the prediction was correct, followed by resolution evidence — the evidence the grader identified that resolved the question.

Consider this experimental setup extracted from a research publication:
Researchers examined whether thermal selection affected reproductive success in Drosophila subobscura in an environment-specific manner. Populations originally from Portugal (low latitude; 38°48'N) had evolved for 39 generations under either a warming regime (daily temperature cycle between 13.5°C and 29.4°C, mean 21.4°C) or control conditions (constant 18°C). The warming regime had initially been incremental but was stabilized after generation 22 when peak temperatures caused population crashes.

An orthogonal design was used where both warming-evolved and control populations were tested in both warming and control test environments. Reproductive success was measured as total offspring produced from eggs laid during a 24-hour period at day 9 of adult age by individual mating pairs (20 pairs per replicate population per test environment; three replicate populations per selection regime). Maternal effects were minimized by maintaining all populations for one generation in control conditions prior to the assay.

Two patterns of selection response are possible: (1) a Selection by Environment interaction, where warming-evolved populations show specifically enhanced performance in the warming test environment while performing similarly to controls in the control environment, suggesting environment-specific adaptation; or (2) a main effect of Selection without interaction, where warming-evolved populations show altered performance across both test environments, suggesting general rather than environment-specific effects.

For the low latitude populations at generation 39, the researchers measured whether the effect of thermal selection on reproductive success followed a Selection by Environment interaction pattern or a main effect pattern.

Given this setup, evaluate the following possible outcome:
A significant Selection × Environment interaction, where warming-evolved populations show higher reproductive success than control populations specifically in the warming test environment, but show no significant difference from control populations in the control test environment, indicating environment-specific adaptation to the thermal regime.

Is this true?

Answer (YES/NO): NO